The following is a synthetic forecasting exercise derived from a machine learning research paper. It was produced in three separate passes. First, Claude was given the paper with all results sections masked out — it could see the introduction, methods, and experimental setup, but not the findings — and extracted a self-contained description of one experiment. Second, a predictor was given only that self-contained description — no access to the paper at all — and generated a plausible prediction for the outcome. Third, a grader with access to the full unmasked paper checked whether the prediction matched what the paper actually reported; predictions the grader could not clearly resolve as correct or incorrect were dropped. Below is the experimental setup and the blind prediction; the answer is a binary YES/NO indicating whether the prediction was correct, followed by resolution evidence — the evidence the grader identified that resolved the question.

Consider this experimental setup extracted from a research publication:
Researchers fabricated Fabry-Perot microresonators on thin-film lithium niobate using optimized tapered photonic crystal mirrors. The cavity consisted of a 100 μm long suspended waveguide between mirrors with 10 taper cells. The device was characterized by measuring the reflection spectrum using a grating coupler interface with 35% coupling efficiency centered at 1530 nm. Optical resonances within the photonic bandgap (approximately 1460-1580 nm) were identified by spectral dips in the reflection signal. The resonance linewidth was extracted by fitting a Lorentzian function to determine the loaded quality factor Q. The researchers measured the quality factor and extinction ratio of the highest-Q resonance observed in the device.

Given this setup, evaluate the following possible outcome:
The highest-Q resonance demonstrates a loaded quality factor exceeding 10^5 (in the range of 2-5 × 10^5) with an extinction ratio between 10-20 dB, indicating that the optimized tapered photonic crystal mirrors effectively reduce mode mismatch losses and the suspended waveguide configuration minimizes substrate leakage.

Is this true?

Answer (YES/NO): NO